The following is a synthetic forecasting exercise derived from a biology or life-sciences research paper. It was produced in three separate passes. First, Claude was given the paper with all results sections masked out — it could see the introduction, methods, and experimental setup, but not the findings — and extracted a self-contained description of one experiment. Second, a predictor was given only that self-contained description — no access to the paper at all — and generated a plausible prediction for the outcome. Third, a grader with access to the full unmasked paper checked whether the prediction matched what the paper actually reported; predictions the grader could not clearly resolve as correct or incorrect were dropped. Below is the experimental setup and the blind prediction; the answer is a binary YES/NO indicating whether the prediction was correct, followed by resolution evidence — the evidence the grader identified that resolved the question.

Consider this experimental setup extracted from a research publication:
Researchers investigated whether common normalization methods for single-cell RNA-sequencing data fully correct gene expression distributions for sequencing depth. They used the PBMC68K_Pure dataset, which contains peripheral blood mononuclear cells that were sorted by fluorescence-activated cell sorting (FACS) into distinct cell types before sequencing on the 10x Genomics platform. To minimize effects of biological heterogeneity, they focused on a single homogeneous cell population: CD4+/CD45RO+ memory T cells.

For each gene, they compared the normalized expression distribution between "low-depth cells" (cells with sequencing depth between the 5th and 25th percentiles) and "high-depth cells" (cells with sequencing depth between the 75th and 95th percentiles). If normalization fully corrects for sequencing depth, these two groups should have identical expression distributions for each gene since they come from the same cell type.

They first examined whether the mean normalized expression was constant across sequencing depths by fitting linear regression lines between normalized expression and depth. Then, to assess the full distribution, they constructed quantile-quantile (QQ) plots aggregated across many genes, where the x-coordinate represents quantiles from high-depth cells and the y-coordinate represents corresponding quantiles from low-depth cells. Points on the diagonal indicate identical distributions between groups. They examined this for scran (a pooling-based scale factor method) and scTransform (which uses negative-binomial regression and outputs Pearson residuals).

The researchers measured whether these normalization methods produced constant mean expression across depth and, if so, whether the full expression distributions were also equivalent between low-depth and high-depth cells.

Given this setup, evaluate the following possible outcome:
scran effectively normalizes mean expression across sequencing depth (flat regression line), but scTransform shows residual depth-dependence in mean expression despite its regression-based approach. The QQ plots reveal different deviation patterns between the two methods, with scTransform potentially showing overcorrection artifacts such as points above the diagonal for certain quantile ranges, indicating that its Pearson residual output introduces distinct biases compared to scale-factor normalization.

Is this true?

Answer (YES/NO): NO